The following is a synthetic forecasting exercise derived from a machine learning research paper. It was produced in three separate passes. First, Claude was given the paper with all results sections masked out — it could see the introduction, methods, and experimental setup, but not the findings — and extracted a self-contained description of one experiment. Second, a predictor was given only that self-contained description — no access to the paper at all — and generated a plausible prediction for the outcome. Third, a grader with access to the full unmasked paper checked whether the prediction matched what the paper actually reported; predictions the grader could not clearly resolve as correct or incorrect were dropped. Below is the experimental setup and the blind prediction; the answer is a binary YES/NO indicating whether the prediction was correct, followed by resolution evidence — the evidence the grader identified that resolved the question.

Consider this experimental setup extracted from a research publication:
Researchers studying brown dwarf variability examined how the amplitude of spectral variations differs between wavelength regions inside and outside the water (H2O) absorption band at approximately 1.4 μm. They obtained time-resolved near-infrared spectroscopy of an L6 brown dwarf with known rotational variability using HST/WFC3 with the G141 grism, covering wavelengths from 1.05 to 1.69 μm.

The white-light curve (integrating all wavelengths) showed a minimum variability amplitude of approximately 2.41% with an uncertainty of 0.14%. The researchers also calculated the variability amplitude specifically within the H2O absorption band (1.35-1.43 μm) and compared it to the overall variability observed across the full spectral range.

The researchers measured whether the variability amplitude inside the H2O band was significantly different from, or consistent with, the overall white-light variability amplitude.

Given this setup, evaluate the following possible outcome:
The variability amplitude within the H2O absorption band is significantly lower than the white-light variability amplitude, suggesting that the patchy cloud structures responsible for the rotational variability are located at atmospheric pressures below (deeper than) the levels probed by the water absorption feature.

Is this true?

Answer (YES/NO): NO